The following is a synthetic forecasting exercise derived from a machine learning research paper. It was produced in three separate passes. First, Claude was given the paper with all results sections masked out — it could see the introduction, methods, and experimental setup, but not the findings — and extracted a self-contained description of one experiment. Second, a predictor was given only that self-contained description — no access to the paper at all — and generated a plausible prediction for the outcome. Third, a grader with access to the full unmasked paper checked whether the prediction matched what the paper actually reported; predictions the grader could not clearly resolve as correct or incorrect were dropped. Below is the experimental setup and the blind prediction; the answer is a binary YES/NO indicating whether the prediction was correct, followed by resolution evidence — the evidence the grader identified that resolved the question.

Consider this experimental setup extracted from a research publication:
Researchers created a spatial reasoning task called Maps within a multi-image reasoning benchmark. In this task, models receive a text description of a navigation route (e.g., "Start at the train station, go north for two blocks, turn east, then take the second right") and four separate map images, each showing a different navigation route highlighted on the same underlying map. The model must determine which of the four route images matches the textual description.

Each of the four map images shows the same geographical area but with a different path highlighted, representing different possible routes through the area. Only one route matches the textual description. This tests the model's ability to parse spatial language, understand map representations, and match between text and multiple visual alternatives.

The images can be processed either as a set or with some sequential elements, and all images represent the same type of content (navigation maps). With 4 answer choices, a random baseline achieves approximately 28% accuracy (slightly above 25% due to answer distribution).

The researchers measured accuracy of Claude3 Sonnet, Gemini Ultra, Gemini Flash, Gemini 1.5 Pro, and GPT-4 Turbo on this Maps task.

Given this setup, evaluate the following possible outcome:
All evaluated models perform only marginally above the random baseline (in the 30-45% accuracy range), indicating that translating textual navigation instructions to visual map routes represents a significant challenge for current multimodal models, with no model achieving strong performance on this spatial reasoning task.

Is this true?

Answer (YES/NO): NO